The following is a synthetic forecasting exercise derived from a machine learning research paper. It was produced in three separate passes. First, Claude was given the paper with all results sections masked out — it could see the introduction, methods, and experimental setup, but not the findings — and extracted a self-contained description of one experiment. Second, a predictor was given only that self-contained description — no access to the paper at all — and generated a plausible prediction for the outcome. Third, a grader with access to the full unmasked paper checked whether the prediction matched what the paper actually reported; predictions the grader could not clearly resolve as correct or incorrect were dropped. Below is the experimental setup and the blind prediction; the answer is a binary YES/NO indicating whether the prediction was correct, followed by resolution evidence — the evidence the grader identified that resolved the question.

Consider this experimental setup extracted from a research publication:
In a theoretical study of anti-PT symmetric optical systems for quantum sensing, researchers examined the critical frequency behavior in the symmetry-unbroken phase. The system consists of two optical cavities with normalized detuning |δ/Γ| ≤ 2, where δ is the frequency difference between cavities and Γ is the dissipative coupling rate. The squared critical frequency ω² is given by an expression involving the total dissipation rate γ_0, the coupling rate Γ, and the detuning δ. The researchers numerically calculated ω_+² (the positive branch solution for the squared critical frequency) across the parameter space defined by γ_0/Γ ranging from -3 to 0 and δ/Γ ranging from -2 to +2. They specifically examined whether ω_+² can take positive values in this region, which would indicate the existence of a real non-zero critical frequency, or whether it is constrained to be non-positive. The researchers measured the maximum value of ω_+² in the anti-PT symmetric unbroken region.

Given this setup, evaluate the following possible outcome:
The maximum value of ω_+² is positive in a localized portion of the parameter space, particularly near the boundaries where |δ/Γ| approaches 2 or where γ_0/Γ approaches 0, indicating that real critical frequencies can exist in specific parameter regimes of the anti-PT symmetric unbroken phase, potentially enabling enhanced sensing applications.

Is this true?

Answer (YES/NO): NO